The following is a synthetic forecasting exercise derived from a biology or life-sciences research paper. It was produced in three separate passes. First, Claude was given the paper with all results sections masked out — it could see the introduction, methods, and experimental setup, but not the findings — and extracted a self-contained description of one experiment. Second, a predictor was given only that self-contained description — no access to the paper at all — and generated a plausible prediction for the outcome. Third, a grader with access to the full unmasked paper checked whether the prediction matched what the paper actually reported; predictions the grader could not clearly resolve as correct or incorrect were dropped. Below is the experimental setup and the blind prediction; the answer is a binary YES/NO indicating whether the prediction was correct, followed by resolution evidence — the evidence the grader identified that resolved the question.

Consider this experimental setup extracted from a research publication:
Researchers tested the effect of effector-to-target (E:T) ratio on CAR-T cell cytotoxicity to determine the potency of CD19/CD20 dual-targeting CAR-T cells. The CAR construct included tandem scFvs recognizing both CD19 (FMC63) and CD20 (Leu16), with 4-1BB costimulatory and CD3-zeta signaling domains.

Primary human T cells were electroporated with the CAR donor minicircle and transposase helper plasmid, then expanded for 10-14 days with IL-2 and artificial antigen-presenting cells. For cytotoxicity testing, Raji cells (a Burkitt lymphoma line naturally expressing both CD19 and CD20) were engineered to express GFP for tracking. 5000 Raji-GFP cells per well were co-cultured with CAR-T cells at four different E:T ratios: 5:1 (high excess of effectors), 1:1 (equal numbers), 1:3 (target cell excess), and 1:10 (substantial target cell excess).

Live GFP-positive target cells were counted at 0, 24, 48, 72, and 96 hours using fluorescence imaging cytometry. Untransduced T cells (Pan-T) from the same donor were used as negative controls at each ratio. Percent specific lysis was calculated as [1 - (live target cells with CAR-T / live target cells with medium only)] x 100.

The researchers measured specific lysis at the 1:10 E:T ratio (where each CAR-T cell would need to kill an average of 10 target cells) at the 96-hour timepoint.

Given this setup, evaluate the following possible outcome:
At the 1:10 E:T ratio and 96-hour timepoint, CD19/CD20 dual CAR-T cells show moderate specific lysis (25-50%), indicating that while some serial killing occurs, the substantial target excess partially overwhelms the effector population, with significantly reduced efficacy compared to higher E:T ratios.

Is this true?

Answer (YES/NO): NO